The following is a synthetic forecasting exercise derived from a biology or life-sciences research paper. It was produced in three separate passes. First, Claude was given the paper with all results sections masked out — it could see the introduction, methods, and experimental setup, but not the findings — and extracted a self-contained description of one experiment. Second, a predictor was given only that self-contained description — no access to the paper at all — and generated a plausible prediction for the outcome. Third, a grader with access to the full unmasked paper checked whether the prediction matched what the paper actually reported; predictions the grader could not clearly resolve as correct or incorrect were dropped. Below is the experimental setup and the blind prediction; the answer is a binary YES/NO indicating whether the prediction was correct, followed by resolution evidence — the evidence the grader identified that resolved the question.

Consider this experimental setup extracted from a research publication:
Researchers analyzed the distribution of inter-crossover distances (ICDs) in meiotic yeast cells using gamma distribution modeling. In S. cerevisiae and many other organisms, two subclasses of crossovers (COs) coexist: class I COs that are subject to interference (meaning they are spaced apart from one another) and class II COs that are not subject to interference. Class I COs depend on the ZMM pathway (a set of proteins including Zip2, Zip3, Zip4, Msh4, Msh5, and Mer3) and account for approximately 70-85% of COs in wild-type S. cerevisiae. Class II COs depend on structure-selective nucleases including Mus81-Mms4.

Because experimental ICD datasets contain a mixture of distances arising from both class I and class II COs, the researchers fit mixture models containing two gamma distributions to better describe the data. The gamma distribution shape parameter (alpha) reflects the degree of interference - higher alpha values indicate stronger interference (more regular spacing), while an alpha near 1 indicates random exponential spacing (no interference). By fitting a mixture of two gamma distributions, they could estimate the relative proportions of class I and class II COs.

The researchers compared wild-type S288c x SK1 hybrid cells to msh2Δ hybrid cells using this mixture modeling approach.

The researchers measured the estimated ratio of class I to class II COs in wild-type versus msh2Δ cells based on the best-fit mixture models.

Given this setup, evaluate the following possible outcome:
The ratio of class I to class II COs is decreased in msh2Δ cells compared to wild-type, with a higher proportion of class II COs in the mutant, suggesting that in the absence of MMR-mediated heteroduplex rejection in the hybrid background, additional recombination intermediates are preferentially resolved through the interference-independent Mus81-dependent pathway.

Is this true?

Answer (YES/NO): NO